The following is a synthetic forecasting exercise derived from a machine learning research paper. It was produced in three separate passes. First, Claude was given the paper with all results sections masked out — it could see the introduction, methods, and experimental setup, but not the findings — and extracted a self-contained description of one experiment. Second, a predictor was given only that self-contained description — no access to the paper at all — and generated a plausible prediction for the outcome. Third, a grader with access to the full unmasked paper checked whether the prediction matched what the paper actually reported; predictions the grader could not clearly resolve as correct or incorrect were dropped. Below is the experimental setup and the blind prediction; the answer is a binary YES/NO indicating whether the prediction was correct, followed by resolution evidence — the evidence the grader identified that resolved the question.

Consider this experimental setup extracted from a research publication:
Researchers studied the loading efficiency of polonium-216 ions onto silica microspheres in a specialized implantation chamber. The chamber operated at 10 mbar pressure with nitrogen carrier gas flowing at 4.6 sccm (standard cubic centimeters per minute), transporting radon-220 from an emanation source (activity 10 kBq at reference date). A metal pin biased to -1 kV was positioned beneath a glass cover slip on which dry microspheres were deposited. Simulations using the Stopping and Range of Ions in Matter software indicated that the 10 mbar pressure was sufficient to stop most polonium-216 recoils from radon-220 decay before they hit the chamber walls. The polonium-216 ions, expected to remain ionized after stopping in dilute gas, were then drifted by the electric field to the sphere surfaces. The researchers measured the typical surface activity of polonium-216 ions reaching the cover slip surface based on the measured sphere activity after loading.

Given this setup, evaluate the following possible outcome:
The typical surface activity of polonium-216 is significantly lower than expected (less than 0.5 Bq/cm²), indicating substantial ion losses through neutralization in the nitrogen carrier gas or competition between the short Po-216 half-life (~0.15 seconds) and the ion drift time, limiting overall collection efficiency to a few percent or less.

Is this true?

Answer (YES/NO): NO